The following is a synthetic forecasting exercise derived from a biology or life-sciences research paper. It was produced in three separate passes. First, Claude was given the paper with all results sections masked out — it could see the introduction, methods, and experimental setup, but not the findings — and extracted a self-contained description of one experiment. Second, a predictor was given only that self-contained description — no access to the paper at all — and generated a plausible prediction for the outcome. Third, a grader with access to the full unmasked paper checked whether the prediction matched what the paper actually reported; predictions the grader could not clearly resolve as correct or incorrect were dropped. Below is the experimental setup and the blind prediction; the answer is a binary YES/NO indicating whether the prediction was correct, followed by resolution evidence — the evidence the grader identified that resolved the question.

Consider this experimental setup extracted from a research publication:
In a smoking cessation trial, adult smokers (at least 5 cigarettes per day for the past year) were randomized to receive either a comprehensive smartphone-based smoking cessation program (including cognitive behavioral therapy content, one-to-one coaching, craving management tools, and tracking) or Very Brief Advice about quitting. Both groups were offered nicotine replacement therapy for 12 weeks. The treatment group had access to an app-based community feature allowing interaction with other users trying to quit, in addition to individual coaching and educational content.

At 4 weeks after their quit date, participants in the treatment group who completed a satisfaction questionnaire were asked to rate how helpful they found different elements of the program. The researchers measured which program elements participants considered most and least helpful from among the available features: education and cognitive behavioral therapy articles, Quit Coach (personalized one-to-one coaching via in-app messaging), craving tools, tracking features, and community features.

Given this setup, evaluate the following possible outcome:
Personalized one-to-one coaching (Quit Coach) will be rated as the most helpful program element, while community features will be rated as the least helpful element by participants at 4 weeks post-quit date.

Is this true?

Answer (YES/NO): YES